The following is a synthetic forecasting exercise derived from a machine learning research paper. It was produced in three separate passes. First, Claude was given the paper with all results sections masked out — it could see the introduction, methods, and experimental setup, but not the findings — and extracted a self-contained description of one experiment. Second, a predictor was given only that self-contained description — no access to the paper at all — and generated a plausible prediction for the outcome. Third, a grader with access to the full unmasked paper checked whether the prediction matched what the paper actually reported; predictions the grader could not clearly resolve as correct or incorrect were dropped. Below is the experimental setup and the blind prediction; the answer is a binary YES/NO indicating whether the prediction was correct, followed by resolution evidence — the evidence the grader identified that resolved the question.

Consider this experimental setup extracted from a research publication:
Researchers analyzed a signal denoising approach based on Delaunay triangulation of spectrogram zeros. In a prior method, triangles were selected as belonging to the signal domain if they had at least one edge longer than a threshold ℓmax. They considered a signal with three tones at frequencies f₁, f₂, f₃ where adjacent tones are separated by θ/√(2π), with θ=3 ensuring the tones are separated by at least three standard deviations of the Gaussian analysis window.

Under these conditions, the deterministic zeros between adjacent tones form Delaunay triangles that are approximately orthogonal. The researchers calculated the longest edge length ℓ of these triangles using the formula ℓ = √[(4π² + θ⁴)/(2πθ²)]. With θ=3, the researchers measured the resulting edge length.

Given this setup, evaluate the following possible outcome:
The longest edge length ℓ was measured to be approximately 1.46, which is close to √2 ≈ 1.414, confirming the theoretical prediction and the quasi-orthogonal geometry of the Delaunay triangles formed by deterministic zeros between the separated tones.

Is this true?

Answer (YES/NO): NO